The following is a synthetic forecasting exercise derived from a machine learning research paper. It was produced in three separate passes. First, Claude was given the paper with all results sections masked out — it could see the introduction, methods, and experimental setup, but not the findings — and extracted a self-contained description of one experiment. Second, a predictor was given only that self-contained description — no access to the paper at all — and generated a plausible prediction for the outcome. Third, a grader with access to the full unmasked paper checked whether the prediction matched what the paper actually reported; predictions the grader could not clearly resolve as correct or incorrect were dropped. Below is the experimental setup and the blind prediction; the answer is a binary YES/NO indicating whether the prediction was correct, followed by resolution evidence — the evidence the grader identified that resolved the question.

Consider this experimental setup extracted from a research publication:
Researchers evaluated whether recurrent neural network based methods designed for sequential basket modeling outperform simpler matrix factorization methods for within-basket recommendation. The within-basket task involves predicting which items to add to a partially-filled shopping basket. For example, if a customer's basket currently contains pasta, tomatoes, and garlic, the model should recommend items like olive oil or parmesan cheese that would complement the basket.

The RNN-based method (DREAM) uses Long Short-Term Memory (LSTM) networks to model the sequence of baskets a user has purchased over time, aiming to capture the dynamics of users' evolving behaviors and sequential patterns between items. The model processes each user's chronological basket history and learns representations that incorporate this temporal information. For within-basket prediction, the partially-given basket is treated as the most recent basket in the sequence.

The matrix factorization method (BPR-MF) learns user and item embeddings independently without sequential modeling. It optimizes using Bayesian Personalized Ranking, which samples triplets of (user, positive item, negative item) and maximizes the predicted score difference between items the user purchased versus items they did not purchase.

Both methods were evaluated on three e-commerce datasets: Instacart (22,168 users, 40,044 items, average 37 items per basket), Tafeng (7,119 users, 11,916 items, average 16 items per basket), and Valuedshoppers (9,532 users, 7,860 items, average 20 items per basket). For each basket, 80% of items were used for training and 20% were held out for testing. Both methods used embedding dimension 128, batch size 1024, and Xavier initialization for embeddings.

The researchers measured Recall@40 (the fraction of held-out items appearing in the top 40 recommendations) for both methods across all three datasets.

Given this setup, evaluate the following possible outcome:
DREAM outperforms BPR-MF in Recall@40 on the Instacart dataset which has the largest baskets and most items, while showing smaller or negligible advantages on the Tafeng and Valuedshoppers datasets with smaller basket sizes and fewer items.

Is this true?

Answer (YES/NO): NO